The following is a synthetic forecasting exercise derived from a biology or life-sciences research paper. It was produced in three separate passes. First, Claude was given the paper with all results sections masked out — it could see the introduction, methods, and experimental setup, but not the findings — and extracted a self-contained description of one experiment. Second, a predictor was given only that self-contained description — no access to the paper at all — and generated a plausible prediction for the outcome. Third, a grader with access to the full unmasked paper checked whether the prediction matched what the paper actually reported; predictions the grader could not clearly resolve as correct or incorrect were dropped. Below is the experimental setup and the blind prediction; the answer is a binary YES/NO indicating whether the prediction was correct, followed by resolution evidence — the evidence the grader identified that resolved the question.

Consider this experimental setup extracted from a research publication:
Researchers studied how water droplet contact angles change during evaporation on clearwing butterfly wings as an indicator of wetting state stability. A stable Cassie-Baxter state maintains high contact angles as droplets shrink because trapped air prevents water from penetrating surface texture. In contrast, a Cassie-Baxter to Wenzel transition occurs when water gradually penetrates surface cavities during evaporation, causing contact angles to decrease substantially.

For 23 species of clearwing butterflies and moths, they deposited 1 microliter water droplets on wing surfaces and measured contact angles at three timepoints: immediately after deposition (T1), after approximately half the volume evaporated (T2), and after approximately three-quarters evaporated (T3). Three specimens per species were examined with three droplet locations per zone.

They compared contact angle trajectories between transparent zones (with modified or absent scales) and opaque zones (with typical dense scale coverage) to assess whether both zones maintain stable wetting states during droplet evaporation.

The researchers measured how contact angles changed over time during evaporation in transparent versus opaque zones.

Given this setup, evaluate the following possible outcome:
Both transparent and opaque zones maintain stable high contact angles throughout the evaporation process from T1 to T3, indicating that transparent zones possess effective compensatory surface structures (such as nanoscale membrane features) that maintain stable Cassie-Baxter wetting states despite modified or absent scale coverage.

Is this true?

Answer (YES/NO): NO